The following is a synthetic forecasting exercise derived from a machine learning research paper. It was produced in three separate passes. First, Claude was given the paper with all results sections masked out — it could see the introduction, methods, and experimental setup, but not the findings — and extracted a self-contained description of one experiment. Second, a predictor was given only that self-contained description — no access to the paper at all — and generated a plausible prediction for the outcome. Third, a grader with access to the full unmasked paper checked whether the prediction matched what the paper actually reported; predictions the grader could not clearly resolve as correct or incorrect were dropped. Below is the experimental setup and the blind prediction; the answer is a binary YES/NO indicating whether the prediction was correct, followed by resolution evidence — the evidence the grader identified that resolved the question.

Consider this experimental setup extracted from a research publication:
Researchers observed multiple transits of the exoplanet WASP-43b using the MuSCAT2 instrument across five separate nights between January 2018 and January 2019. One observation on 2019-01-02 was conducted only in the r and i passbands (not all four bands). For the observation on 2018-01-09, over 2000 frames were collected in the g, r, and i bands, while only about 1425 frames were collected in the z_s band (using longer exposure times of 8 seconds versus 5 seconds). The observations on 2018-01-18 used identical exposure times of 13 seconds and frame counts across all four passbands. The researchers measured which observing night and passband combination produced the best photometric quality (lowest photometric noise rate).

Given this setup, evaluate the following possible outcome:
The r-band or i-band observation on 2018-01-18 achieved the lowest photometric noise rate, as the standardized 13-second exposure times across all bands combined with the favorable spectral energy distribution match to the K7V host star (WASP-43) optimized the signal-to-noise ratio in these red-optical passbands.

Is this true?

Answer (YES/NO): NO